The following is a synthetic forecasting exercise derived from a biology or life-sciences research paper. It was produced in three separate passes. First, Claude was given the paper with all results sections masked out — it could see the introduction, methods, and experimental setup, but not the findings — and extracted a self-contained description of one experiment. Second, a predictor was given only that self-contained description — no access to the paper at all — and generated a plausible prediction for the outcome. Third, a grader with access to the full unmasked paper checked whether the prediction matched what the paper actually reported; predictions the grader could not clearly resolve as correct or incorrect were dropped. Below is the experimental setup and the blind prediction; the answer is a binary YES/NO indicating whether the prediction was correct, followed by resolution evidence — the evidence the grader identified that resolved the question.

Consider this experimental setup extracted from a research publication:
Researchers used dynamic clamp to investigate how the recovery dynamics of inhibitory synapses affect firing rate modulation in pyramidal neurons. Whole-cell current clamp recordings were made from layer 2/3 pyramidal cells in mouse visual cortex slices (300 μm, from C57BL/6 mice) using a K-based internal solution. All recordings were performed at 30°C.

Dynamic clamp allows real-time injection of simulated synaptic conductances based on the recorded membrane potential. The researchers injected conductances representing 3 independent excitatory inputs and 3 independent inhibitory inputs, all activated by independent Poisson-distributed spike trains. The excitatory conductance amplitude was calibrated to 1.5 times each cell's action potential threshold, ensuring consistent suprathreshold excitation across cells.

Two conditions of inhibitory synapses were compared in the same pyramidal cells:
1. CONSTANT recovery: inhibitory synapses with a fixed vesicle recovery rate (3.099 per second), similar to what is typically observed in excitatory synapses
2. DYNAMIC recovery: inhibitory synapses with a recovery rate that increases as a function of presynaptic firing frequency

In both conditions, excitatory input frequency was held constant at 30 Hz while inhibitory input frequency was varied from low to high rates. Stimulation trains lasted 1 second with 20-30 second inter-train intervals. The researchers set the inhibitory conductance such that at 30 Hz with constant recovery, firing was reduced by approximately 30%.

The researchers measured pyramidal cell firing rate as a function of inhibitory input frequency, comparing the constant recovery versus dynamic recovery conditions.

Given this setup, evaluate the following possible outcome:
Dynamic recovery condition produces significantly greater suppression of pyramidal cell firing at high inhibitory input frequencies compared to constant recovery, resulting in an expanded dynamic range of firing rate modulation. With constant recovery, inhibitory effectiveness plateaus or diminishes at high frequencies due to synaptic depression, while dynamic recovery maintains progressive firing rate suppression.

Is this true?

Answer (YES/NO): YES